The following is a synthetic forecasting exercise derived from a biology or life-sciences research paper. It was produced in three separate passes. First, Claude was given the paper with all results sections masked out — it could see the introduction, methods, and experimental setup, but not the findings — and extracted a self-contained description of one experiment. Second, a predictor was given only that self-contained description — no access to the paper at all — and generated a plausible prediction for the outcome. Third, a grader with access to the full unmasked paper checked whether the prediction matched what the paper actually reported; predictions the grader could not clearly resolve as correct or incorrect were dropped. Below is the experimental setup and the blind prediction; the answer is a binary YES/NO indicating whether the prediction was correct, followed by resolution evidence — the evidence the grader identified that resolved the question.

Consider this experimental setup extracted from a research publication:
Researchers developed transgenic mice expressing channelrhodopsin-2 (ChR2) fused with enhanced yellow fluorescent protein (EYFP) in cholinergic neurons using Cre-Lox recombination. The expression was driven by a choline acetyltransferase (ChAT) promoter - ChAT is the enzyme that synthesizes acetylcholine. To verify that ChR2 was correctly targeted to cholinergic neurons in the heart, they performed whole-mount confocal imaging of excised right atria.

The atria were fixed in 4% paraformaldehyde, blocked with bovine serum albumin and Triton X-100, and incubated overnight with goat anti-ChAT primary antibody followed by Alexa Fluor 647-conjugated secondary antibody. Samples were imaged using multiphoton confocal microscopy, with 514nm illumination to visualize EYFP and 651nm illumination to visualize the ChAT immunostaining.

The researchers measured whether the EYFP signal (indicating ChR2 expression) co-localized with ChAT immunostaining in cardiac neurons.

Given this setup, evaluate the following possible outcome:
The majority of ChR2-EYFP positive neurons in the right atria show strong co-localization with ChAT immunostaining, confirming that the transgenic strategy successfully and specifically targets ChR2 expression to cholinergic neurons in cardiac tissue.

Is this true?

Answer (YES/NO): YES